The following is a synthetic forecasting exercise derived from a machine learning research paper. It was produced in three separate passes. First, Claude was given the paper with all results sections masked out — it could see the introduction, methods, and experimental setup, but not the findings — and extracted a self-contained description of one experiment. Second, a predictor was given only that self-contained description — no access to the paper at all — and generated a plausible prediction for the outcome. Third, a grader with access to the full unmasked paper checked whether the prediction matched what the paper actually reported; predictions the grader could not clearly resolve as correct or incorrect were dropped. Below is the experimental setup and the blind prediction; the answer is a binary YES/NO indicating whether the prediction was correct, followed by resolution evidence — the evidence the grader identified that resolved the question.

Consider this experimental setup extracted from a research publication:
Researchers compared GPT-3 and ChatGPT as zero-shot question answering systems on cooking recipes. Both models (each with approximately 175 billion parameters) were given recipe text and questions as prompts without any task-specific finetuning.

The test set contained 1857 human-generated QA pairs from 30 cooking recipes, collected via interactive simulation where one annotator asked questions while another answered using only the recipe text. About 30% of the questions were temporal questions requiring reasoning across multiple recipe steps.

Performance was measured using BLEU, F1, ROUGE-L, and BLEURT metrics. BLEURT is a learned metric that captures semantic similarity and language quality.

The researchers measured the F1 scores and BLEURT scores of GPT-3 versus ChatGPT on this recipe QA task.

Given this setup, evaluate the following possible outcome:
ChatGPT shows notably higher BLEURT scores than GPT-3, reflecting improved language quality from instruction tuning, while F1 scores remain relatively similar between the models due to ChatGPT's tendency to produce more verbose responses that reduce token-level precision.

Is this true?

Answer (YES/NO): NO